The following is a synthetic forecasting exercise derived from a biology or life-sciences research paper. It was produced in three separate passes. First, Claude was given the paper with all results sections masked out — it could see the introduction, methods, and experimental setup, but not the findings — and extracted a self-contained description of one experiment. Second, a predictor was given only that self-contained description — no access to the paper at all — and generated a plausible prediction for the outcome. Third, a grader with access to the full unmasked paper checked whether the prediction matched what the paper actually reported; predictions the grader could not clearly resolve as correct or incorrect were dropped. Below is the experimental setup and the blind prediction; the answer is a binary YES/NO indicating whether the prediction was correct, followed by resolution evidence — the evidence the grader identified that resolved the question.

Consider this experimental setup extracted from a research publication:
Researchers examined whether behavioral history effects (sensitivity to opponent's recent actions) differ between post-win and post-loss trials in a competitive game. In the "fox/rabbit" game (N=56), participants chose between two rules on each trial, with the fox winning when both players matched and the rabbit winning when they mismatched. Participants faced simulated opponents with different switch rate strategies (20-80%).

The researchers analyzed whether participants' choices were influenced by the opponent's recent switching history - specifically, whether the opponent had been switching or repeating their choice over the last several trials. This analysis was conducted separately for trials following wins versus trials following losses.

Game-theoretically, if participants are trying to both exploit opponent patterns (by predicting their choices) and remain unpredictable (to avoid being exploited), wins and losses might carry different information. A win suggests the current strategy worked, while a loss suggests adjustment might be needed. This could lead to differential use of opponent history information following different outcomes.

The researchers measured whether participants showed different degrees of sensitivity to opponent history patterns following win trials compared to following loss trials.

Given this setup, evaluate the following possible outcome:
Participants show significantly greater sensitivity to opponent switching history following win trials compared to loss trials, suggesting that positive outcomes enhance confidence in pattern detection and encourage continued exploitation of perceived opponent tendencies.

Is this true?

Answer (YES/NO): YES